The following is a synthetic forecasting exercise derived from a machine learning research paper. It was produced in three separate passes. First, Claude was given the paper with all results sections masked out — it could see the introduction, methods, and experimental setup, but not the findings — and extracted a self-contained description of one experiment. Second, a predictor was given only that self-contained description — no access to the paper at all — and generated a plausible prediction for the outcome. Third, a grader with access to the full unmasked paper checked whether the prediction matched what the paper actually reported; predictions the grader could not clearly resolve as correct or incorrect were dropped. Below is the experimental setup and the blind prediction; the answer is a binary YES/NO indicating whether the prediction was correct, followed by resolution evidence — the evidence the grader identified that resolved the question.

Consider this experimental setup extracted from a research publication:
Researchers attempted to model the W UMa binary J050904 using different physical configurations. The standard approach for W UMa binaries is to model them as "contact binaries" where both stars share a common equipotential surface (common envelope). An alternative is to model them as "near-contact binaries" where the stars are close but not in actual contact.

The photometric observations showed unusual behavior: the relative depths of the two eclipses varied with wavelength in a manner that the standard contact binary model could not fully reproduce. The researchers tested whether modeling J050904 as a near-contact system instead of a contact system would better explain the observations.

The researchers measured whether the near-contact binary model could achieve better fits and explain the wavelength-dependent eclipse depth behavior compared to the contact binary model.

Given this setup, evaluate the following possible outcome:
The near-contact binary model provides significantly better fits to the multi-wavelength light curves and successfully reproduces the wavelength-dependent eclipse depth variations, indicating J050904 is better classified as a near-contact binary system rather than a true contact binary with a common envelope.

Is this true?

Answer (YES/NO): NO